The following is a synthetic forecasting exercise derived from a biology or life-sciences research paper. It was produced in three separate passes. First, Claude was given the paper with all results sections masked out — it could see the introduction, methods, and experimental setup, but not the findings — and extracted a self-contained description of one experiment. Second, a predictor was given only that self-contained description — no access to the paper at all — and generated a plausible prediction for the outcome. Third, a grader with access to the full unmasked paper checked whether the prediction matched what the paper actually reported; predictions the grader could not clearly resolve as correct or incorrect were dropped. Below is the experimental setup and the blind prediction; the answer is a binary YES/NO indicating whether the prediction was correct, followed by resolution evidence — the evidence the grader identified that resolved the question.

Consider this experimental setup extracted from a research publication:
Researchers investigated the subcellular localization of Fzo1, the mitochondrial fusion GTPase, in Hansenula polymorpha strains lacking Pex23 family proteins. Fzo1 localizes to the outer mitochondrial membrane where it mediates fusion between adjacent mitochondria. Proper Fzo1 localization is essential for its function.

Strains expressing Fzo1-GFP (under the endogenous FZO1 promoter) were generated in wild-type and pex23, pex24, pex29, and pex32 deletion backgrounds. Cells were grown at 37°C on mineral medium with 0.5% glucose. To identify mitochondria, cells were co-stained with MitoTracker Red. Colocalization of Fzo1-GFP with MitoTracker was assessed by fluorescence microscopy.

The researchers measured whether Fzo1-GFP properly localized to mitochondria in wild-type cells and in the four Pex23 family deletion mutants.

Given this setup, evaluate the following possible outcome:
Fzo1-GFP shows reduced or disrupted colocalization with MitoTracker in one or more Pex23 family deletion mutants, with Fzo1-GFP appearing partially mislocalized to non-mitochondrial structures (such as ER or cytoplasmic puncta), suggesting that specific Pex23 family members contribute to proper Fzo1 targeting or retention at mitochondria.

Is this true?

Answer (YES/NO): NO